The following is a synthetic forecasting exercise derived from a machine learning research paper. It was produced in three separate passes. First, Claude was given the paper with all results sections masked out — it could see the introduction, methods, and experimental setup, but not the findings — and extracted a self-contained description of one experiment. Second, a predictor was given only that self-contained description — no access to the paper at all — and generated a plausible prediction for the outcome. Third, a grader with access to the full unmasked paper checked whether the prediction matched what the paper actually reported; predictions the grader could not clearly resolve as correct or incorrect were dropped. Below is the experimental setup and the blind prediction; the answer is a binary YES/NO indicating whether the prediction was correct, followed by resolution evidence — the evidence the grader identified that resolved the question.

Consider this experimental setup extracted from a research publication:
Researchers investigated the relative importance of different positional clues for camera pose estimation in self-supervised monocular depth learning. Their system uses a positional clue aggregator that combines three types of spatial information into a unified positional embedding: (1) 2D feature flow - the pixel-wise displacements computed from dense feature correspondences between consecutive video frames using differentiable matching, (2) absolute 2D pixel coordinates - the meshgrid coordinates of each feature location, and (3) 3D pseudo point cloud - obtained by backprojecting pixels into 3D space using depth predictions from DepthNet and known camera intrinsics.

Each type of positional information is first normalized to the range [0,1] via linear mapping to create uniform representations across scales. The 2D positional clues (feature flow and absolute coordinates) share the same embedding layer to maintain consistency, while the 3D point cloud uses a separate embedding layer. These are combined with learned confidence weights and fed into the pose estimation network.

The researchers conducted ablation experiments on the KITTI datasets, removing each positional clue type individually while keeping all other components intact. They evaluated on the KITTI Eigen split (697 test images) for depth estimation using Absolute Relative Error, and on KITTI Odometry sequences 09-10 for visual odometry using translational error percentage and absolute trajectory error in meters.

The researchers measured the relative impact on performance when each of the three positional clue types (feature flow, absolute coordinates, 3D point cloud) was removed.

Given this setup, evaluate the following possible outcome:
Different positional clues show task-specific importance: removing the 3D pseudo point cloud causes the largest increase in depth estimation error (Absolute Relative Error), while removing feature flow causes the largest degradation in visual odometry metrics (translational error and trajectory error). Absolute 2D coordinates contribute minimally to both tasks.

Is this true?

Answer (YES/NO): NO